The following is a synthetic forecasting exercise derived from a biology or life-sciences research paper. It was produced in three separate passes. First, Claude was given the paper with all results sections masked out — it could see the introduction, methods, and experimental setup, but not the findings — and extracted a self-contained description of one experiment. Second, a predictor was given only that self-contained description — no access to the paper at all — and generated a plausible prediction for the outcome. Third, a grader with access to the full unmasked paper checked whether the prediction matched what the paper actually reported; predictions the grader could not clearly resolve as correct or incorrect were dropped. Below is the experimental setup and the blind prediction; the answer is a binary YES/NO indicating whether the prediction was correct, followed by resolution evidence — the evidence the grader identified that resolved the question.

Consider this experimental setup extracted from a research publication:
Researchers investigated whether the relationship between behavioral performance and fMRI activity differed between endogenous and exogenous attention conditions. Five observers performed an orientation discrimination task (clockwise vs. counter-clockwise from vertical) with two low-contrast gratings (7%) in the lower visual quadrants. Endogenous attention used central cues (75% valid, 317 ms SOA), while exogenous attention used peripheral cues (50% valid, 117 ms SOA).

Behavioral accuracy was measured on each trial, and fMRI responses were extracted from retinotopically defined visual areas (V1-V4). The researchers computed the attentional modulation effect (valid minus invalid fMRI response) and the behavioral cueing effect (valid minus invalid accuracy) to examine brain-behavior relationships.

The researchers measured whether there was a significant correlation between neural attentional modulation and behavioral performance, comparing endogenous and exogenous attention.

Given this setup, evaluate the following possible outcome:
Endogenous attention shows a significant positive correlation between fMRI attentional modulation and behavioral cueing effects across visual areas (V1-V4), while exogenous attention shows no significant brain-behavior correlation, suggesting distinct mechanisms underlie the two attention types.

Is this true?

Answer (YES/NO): NO